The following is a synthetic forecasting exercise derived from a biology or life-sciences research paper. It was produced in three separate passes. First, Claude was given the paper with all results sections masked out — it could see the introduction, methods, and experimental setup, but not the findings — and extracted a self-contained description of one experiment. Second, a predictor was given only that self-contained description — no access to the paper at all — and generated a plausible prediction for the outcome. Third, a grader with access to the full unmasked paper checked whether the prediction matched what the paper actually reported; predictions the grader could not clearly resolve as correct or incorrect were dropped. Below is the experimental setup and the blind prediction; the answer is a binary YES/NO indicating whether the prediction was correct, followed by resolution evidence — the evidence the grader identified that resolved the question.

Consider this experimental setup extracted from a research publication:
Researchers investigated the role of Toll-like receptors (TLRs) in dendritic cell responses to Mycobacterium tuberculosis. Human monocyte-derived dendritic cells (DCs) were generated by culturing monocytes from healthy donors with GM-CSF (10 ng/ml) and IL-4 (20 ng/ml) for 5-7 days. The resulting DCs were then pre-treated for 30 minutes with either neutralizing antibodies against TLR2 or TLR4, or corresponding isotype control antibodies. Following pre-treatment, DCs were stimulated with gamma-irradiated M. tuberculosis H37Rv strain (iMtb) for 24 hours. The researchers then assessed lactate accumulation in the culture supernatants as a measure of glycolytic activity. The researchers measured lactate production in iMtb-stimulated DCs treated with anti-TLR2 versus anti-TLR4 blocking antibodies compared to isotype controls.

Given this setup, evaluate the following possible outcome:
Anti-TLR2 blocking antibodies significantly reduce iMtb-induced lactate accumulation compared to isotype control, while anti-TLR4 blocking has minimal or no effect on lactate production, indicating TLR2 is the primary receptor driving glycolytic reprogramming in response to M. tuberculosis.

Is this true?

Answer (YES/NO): YES